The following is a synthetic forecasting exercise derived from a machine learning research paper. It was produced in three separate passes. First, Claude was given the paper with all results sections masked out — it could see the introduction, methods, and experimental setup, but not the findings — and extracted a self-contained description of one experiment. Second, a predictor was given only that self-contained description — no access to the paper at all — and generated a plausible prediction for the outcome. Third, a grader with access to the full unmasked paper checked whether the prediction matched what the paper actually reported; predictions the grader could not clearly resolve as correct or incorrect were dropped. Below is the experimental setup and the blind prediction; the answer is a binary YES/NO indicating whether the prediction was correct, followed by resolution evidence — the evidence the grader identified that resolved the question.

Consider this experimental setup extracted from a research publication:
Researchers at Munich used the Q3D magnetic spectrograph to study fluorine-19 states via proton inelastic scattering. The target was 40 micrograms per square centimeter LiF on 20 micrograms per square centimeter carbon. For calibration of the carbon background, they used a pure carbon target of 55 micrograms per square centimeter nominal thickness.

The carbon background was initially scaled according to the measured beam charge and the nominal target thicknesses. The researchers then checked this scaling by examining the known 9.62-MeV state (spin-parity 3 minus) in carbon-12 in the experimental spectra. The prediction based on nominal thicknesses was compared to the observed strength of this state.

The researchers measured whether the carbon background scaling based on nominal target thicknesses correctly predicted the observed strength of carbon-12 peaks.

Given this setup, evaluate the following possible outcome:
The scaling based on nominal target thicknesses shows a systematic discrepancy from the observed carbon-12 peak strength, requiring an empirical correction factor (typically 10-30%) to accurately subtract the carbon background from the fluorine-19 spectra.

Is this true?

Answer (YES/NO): YES